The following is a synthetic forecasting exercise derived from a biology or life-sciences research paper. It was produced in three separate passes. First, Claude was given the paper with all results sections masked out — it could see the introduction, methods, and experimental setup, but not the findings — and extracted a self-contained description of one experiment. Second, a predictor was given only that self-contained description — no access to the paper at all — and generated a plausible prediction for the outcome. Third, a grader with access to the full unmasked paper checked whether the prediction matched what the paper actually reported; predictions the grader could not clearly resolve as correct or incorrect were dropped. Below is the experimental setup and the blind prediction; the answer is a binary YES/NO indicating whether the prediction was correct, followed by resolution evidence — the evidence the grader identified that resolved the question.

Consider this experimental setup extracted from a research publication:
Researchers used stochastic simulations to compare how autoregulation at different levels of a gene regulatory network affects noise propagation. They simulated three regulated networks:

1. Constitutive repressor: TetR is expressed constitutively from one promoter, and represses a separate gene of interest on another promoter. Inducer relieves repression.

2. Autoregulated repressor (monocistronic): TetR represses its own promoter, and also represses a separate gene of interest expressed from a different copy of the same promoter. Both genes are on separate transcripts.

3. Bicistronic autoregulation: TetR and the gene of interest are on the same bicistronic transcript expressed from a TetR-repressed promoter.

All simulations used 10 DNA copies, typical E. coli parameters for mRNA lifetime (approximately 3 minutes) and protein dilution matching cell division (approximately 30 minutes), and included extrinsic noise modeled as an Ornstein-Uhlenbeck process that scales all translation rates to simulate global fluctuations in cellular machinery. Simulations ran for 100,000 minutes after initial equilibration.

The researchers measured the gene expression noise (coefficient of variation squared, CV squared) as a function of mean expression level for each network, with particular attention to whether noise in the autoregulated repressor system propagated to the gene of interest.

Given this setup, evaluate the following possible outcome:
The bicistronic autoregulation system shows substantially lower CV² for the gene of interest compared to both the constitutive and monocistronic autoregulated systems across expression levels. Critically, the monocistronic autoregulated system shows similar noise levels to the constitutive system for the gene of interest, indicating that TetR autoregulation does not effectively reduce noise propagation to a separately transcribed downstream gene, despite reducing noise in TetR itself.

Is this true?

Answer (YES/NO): YES